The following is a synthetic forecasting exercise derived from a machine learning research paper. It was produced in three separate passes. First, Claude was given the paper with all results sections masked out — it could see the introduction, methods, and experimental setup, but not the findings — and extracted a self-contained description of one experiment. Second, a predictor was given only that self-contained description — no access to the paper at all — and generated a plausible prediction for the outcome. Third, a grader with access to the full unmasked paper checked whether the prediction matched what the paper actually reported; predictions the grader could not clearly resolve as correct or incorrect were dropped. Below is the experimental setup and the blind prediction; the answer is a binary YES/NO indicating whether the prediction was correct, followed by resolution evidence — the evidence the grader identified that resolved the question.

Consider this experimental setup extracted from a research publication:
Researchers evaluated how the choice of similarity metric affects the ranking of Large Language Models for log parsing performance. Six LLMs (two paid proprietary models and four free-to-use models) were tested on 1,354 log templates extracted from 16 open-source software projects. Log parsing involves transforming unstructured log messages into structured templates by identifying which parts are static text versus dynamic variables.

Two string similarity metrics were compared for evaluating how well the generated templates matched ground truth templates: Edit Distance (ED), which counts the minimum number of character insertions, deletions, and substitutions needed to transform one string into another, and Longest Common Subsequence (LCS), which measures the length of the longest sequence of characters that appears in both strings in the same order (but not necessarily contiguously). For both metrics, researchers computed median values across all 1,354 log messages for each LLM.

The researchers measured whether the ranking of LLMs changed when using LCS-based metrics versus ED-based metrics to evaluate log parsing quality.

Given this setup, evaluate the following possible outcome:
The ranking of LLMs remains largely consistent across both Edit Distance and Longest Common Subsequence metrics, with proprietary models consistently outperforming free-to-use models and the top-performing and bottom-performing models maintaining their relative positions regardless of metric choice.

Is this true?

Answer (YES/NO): NO